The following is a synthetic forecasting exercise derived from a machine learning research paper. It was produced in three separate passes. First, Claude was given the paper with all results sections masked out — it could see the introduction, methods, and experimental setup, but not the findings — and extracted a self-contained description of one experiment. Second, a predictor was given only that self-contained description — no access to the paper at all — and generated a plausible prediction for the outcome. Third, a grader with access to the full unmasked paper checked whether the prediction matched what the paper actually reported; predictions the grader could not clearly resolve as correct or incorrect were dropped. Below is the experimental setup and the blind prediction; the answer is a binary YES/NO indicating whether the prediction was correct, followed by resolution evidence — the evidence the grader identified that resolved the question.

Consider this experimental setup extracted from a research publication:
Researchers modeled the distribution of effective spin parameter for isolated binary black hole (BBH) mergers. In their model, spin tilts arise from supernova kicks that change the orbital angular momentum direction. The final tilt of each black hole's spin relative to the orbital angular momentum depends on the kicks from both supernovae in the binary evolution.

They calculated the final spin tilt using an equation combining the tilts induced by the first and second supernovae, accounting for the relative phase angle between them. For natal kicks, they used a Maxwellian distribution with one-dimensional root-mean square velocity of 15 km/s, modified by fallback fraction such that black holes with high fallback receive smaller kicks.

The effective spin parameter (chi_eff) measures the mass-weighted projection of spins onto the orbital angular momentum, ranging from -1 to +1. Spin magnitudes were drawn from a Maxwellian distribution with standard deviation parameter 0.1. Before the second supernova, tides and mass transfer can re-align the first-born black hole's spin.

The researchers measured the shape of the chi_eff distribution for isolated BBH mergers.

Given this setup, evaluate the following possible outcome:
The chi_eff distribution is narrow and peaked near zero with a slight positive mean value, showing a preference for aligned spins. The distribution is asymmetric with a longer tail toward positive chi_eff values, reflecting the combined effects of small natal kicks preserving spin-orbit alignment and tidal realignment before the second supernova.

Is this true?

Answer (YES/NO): NO